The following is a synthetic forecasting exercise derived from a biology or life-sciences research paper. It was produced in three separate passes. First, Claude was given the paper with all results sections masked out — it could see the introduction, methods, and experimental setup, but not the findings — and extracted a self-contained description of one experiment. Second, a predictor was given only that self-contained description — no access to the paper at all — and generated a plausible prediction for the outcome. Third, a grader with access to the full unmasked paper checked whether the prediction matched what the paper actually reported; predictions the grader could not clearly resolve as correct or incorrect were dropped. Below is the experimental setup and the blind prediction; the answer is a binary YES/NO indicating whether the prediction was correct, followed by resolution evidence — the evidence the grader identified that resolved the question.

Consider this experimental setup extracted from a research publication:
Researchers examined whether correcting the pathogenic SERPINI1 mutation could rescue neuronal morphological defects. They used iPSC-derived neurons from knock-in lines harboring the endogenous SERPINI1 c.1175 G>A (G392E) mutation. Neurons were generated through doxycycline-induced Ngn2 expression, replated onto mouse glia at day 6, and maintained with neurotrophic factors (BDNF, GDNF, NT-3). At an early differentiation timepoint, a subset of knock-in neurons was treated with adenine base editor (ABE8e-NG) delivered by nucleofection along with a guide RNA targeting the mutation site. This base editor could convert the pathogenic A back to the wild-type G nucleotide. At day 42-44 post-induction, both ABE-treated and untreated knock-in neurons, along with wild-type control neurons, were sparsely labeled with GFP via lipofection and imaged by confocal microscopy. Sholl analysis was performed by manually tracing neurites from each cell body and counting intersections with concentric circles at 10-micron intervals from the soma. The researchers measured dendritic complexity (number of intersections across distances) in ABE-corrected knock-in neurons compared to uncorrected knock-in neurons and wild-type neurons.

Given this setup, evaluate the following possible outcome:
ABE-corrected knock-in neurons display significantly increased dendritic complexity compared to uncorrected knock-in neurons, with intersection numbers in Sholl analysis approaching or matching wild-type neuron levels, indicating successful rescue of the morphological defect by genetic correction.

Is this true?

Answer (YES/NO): NO